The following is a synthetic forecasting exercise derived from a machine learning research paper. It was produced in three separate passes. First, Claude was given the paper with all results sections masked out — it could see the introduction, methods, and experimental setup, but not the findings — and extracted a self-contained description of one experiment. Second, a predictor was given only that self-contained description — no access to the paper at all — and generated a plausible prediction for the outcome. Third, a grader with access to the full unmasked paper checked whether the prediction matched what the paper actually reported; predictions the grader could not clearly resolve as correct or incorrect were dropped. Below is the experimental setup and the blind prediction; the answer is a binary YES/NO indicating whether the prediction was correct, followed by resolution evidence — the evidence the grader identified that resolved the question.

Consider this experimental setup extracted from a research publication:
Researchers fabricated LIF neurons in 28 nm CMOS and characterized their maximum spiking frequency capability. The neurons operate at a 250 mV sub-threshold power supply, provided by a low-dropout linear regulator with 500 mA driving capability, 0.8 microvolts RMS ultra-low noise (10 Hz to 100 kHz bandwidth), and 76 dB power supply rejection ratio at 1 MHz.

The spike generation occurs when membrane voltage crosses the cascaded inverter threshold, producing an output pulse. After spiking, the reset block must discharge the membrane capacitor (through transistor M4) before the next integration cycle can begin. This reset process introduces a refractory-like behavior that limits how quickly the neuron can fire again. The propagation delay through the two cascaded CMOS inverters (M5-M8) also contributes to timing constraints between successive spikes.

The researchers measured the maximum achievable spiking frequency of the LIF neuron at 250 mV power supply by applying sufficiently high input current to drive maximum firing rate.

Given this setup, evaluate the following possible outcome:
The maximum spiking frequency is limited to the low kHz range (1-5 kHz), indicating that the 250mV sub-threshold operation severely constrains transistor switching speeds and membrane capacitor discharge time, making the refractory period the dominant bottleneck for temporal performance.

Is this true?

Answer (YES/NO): NO